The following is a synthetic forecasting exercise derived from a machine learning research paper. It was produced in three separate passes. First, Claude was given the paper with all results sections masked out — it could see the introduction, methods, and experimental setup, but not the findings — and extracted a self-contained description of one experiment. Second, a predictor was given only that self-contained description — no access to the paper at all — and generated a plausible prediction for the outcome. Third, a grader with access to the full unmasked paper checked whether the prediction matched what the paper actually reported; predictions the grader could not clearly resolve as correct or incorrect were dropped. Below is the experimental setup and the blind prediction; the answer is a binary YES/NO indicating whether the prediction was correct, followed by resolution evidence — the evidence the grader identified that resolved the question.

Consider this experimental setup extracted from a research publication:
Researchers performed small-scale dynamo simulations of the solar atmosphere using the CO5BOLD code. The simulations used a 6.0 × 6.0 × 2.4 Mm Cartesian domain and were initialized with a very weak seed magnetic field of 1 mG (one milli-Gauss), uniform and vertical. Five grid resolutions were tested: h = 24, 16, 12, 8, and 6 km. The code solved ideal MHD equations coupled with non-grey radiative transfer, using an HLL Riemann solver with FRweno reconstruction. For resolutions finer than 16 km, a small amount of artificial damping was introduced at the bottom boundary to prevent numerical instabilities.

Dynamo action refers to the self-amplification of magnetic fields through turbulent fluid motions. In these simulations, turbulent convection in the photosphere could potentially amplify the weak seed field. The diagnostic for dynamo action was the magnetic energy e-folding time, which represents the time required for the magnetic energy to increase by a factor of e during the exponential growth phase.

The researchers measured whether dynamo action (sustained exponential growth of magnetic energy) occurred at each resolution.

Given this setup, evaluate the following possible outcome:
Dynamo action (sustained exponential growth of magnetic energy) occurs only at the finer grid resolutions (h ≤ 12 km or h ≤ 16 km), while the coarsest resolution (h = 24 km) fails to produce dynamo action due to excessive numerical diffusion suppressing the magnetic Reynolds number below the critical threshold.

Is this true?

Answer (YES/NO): YES